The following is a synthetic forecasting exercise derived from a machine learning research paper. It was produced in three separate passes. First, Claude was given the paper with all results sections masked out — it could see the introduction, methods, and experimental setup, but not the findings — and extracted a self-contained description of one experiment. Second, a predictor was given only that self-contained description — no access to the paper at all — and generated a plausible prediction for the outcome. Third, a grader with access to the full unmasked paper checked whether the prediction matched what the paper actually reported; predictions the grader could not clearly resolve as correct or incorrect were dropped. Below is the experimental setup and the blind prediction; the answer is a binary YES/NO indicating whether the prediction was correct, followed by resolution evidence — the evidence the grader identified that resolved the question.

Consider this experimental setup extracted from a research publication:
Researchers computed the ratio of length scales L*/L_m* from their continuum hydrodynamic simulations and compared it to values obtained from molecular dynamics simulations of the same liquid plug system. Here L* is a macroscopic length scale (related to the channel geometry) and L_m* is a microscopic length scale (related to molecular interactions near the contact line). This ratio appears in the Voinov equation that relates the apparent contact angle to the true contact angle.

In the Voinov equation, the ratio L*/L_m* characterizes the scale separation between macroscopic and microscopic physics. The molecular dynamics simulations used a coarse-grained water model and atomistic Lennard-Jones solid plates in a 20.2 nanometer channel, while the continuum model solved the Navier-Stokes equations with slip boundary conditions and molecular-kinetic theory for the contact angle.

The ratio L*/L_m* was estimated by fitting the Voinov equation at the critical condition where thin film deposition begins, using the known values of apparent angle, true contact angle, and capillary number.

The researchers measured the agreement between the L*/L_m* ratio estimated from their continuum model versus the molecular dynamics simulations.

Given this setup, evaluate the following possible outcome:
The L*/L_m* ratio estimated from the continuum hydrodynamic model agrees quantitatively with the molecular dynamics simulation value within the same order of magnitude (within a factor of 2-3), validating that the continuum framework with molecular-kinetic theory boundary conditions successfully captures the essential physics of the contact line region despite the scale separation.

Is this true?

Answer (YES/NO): YES